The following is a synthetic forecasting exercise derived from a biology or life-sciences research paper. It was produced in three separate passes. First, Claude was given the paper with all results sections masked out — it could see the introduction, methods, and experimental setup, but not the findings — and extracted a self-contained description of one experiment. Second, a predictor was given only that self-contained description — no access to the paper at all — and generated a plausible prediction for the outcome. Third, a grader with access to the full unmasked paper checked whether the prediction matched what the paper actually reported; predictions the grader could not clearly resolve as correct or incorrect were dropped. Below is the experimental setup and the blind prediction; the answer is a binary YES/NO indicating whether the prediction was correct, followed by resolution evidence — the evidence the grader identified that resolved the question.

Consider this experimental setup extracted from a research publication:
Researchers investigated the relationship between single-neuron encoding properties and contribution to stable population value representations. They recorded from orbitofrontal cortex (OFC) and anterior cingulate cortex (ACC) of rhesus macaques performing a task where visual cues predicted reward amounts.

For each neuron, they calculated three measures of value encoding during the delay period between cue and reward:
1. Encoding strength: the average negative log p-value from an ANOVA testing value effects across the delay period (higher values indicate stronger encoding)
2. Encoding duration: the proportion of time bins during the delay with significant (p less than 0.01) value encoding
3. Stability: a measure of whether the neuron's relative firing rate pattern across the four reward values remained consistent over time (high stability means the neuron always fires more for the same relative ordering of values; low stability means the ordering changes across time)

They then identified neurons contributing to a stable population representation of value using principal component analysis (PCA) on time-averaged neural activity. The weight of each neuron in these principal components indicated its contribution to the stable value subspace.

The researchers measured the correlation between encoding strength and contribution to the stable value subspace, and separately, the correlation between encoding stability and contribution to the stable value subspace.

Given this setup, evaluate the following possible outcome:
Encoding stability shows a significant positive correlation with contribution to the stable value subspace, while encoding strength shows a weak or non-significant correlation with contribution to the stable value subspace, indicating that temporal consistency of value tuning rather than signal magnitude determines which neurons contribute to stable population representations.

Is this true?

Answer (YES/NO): NO